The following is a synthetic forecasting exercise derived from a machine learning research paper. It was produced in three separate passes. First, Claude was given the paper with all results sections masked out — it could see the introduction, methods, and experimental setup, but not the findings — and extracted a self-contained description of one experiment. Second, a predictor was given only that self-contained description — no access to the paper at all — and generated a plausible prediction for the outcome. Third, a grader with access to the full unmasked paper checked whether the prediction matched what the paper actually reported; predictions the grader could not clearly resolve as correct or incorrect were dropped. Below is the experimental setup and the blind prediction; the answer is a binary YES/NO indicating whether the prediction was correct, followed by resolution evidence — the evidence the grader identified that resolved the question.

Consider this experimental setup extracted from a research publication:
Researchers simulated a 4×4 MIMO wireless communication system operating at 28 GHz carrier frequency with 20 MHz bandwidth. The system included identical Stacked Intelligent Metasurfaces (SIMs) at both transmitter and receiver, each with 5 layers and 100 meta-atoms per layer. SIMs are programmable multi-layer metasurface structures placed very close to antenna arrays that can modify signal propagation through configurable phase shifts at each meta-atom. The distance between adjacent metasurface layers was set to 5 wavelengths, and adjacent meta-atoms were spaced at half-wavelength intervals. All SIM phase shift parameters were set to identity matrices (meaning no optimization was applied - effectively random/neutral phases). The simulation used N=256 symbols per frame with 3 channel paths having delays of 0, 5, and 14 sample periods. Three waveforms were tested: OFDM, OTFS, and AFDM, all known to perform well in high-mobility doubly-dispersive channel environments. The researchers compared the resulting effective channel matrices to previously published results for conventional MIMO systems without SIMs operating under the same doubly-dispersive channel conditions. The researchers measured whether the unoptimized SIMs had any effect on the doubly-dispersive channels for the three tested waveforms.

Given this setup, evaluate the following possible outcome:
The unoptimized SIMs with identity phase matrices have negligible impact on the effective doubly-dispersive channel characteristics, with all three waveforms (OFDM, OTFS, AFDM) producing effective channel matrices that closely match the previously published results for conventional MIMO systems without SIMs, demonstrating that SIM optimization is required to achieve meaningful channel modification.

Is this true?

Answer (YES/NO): YES